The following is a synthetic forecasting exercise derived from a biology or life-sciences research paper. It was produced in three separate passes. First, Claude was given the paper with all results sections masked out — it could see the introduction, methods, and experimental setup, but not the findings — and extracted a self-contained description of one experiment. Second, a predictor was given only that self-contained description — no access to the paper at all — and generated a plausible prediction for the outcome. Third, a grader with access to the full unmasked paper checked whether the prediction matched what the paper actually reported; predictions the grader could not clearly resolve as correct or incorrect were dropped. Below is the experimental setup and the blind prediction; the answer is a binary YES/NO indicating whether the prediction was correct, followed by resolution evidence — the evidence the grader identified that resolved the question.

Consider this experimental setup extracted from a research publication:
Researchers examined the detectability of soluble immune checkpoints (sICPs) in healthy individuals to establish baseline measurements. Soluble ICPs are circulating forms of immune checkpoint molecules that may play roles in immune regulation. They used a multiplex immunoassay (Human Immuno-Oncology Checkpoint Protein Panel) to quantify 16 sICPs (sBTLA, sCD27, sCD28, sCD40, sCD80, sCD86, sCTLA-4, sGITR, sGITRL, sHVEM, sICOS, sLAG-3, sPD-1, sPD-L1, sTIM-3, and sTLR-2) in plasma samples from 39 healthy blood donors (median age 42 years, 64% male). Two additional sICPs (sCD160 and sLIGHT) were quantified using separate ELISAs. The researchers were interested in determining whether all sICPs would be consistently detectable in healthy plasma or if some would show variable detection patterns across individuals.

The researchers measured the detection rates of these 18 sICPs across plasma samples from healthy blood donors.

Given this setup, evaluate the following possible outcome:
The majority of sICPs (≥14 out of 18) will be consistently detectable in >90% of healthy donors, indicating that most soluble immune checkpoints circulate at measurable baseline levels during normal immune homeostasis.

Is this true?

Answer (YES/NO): YES